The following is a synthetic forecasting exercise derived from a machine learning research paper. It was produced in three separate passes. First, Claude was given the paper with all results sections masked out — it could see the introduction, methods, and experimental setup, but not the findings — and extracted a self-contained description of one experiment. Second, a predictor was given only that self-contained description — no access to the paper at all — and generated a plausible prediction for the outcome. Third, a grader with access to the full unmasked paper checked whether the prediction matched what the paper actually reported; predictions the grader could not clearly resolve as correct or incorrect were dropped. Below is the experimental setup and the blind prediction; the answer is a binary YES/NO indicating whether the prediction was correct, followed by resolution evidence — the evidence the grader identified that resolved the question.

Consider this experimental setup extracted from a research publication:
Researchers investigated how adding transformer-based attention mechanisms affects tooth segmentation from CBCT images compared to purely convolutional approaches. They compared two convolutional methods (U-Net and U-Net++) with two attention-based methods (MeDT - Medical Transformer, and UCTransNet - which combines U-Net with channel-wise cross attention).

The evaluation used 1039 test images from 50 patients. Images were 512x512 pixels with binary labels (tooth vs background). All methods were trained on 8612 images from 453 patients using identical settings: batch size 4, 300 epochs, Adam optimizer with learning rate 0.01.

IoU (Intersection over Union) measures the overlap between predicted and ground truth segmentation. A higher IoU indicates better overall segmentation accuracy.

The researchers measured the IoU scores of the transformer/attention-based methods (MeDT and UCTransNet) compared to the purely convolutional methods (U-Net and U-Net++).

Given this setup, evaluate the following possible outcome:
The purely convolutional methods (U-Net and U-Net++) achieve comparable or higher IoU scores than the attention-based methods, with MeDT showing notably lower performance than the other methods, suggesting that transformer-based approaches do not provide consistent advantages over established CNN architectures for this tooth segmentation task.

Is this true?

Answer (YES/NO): YES